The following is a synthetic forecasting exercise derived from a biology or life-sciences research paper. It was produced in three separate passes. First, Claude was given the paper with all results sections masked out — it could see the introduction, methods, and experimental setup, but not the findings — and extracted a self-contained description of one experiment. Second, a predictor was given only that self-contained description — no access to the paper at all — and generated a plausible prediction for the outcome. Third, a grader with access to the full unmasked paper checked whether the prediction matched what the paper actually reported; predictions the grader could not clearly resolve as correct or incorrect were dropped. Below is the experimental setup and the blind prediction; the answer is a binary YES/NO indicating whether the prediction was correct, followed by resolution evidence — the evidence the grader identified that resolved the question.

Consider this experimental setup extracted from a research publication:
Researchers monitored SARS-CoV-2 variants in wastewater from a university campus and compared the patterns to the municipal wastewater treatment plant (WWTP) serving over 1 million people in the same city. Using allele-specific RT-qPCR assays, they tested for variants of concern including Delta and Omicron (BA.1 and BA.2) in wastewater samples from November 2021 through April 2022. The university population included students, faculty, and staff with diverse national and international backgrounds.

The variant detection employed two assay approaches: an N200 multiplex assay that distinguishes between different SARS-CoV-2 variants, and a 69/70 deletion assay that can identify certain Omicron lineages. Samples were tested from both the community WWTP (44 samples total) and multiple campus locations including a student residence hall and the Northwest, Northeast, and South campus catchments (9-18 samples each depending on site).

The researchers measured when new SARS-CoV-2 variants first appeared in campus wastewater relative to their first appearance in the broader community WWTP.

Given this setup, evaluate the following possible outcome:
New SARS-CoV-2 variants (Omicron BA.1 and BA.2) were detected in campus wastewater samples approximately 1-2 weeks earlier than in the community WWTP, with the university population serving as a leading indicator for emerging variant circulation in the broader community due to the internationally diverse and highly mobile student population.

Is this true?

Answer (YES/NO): NO